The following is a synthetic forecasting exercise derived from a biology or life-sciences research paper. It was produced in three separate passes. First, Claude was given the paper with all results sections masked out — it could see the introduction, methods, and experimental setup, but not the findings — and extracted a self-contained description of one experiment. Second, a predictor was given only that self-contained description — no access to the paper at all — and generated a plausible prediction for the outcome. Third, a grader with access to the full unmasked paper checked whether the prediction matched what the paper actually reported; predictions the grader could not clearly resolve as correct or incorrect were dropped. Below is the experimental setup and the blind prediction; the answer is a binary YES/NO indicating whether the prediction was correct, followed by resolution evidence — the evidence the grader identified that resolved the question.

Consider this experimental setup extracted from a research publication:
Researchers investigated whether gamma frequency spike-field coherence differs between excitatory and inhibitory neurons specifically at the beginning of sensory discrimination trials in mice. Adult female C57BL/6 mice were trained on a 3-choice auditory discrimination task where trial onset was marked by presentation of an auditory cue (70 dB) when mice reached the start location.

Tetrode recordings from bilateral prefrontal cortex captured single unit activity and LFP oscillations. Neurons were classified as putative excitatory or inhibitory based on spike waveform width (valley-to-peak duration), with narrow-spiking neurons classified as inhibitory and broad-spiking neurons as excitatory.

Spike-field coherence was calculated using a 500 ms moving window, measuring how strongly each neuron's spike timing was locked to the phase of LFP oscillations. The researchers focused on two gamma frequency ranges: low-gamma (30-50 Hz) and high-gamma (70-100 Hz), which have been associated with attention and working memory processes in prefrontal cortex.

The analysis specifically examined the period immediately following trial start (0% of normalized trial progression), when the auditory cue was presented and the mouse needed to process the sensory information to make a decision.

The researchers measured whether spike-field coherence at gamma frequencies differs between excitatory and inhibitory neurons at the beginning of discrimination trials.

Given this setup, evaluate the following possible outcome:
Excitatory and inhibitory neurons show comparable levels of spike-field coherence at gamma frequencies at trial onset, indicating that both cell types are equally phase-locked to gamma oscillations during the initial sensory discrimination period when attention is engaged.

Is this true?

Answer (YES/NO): NO